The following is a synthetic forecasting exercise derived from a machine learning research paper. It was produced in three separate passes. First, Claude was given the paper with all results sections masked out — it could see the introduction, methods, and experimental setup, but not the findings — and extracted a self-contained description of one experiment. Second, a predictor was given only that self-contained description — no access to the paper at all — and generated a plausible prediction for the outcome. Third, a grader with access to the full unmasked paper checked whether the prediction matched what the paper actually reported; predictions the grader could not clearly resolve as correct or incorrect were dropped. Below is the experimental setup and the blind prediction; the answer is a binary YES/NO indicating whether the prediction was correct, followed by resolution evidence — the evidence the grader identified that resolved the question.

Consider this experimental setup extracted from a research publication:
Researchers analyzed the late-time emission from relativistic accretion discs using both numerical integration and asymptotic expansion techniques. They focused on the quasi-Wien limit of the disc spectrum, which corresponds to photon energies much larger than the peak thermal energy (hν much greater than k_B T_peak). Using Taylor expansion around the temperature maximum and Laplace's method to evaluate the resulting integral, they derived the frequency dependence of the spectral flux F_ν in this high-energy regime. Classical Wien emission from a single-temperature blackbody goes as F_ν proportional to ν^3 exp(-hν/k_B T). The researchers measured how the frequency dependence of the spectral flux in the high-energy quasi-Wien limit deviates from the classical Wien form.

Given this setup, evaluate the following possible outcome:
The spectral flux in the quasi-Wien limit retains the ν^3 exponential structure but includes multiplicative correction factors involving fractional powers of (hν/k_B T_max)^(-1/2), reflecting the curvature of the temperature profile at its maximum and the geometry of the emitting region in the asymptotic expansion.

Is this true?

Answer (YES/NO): NO